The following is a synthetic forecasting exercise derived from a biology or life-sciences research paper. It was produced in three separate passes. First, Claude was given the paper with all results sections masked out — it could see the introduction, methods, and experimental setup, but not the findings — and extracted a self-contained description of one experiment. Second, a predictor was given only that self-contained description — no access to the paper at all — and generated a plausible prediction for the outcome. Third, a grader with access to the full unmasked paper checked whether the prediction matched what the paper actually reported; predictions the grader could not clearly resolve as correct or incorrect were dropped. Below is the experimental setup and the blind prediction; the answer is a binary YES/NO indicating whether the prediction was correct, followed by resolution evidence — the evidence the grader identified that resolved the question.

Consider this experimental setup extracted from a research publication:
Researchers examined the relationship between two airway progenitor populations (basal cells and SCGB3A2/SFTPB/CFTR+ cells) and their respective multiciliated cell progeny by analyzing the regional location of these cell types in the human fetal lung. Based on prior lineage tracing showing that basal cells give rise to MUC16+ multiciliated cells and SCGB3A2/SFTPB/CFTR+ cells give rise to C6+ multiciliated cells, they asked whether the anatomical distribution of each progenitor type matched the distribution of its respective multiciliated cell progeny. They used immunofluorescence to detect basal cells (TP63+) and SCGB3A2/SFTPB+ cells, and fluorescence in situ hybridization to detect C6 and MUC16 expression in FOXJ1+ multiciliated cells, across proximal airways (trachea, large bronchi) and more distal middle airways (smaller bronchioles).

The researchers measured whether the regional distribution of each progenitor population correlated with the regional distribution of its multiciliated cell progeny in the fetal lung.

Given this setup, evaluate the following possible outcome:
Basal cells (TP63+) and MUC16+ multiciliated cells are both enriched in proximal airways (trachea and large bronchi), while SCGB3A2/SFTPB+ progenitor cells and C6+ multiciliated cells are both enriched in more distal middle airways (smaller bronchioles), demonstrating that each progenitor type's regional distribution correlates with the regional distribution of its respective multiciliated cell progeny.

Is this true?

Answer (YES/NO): YES